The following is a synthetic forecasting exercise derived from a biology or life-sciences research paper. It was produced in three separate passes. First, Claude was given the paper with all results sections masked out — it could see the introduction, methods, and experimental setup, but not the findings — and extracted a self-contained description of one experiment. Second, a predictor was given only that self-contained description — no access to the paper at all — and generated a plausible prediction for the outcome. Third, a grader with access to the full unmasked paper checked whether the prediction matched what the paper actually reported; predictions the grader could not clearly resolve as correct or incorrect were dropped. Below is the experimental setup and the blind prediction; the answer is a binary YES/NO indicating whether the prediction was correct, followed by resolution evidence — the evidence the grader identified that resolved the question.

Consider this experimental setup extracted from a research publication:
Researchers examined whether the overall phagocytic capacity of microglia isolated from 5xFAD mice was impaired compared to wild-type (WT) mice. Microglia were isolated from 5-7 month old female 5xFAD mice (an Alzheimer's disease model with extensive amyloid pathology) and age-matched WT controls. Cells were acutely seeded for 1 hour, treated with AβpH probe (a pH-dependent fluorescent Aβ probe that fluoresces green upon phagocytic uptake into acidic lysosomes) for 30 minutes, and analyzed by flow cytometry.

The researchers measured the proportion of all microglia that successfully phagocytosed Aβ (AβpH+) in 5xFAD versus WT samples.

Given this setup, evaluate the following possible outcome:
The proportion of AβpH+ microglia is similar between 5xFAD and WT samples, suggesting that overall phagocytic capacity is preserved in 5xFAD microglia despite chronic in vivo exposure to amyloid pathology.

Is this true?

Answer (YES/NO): NO